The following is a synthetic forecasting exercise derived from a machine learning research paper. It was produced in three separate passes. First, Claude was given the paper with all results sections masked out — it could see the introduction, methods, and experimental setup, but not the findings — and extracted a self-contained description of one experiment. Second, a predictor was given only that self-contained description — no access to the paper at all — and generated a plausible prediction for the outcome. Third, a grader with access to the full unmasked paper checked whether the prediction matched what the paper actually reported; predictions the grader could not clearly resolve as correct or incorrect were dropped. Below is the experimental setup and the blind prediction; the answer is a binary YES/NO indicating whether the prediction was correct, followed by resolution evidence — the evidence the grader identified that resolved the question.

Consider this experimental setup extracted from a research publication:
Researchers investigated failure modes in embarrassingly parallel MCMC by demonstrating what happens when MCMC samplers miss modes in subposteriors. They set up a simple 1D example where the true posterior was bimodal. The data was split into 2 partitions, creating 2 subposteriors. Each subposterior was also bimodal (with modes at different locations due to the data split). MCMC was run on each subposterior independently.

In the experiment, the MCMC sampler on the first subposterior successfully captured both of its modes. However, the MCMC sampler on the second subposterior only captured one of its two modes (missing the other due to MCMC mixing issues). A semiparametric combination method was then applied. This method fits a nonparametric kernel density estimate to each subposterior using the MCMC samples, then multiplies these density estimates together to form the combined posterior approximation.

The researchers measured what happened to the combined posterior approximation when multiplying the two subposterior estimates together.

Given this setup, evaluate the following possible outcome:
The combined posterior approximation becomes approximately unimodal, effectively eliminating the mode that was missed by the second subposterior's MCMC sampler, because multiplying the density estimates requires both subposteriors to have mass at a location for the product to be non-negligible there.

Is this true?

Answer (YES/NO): YES